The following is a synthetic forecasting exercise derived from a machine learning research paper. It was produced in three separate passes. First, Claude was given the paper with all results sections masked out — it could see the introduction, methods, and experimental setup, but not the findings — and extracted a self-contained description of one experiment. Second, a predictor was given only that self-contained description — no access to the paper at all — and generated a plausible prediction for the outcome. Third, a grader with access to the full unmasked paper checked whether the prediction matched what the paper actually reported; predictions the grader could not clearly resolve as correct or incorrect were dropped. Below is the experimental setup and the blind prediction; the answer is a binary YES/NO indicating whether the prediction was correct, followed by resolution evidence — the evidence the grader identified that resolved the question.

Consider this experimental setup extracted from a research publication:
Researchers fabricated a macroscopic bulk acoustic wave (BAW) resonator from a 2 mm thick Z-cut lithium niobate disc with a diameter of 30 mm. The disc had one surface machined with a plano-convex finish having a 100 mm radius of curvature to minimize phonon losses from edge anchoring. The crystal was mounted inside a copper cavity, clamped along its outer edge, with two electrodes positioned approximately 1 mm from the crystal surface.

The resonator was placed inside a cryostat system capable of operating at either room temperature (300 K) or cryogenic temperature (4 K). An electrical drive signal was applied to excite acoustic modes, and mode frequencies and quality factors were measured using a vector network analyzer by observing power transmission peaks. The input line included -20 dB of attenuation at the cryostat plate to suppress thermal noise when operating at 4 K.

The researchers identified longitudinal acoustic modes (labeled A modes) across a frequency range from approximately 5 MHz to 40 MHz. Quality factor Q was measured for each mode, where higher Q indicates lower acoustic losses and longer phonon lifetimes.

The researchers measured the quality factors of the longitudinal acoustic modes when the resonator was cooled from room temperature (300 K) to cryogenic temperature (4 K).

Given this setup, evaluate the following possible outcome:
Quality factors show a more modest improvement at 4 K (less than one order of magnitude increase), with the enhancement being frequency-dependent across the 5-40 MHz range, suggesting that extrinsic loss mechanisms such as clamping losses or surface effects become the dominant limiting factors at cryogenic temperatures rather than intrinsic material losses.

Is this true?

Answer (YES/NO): YES